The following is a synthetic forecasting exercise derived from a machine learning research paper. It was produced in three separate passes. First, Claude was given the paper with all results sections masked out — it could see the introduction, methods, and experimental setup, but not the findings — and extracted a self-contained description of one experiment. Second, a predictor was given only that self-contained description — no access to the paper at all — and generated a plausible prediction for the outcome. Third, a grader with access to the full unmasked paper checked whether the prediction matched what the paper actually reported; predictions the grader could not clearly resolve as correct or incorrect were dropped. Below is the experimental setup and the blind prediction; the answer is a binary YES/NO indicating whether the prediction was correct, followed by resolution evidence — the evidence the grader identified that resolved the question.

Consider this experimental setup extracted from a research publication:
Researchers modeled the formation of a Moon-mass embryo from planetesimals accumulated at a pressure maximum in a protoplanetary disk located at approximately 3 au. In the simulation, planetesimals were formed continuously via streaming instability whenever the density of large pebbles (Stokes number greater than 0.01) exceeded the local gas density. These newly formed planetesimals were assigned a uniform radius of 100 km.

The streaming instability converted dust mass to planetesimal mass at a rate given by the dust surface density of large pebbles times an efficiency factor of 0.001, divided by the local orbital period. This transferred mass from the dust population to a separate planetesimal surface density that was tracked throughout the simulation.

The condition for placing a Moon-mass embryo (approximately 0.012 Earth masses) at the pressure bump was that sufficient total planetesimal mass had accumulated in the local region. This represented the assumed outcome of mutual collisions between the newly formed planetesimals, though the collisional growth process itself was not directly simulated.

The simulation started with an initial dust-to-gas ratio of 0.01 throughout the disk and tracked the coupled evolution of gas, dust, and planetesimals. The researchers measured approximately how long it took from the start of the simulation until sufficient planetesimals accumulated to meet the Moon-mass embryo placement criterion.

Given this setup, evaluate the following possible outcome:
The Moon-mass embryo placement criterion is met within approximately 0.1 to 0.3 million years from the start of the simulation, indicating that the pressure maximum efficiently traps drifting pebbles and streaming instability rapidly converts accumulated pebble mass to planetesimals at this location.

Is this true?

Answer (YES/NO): NO